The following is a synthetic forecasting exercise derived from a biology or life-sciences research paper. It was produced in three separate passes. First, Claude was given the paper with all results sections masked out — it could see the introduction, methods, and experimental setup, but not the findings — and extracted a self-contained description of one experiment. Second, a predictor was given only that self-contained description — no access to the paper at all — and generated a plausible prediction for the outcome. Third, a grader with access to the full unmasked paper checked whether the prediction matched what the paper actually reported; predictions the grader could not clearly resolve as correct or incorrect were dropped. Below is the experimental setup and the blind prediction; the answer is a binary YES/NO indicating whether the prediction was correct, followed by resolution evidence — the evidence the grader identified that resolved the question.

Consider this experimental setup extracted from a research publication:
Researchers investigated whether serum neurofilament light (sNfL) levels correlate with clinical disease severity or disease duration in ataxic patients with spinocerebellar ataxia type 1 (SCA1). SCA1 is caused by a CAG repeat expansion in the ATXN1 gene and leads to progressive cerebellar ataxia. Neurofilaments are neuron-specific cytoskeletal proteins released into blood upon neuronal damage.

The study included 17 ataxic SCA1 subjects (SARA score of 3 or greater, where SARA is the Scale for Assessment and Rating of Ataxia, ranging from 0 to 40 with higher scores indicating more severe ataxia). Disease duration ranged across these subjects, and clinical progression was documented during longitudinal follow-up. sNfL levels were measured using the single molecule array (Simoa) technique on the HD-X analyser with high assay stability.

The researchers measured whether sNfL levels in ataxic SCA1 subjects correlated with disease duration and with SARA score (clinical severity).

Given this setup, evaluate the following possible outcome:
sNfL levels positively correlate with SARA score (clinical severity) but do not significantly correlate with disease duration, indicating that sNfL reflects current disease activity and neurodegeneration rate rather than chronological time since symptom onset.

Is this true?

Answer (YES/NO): NO